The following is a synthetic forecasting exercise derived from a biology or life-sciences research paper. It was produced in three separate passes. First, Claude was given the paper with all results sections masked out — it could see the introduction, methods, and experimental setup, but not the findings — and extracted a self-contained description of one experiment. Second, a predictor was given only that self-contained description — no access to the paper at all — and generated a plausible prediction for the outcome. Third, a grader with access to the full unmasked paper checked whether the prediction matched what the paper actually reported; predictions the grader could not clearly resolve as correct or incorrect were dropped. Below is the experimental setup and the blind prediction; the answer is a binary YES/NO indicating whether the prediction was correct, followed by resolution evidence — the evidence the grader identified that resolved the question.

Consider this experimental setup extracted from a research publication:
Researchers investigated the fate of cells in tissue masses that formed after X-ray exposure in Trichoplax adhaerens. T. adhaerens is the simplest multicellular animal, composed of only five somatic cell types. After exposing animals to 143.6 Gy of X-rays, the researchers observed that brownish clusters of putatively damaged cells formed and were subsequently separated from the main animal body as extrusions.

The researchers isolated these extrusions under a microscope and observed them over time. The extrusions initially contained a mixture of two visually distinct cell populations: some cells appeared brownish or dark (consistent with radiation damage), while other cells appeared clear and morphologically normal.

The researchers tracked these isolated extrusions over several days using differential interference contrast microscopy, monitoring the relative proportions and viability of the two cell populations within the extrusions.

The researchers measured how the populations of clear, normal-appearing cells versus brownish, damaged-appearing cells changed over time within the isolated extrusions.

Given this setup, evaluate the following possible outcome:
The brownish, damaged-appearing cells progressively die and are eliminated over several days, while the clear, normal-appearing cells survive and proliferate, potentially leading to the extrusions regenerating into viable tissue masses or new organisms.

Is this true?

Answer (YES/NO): NO